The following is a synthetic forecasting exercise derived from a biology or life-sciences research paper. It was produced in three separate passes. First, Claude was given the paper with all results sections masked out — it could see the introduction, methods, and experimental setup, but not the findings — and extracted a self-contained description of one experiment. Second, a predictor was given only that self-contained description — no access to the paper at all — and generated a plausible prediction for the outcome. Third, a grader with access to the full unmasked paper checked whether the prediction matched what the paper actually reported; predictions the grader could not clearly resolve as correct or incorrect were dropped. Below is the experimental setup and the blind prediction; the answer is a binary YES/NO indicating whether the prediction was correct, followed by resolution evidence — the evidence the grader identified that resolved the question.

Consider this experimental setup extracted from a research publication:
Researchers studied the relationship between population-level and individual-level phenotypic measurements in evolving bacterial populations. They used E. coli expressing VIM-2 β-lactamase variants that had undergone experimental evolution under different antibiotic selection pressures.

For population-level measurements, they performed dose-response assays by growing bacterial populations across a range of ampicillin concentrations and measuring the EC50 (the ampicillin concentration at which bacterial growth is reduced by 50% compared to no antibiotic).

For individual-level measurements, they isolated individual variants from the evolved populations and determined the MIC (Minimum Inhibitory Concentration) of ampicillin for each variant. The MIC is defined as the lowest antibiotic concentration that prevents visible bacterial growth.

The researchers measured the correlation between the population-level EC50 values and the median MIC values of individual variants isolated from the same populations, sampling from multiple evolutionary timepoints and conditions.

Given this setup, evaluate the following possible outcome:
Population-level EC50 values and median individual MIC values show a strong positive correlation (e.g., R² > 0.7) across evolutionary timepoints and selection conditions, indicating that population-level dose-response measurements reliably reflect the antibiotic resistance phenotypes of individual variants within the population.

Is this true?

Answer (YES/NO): YES